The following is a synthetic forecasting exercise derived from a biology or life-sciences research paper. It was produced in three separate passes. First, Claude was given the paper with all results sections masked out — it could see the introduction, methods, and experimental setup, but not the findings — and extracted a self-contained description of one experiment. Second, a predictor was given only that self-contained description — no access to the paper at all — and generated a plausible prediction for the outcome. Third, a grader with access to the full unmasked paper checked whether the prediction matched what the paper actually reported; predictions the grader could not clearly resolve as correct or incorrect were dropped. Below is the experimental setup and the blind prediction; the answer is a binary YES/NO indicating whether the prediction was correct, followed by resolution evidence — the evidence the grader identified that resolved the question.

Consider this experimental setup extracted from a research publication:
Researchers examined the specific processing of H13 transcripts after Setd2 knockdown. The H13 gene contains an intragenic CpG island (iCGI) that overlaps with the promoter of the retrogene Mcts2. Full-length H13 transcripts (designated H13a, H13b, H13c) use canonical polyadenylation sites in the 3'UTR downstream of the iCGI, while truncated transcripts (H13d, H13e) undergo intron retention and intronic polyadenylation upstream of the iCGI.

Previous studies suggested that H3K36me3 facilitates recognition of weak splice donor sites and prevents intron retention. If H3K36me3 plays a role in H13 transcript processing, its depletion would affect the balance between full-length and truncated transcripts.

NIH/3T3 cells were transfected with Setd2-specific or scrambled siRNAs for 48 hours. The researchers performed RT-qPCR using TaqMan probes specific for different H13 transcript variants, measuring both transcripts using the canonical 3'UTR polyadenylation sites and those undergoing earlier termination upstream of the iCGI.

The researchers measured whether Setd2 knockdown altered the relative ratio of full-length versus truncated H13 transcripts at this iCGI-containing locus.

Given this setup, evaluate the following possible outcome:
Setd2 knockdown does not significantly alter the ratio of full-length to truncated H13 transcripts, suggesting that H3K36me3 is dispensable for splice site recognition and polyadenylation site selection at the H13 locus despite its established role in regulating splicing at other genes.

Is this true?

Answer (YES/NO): NO